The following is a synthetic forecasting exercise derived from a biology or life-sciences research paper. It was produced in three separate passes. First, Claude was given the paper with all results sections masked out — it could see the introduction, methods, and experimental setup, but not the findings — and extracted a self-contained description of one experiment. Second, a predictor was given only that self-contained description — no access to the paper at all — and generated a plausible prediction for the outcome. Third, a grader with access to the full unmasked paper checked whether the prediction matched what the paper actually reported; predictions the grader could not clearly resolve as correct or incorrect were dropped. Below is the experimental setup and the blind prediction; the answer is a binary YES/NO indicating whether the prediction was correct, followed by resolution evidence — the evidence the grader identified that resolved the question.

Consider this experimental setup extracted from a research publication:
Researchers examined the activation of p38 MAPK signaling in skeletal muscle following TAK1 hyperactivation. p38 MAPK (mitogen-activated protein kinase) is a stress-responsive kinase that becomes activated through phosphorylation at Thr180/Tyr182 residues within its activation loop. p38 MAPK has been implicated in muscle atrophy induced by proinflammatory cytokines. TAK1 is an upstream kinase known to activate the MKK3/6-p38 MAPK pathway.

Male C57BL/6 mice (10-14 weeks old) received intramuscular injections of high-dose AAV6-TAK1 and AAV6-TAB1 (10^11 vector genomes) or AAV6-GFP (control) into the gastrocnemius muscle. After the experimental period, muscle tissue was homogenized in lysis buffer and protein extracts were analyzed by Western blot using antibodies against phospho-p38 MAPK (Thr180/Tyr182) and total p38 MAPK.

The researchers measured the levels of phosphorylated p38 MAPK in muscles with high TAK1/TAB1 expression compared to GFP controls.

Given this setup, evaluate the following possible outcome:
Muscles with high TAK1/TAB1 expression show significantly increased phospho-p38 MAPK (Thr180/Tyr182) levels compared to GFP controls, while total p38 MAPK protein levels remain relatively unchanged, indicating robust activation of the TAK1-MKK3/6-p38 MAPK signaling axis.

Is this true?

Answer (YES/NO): NO